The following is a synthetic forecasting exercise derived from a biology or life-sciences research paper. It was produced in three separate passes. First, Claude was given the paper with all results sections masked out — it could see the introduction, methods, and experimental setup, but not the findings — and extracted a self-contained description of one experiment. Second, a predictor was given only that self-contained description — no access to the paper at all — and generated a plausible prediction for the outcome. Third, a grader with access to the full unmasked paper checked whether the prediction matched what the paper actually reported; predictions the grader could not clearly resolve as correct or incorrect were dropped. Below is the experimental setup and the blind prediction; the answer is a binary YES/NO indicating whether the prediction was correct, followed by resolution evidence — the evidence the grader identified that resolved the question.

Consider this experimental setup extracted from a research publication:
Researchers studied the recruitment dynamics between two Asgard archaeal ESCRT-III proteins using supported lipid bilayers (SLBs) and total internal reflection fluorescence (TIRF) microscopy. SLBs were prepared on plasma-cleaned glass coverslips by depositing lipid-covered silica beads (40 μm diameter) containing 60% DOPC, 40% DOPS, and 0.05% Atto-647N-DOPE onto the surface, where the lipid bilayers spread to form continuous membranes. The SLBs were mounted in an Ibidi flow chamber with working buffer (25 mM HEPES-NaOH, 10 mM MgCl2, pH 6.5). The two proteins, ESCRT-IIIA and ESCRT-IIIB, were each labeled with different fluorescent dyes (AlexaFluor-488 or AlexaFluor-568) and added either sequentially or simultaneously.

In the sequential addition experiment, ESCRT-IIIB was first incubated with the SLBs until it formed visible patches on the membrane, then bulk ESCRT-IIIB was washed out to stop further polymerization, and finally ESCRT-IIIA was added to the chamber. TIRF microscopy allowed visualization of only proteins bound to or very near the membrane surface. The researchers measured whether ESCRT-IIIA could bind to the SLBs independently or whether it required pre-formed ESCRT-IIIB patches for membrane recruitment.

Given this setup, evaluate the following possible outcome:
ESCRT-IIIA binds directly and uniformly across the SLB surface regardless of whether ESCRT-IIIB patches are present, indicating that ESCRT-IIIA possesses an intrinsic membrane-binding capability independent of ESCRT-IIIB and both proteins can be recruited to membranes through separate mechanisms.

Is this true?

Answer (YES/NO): NO